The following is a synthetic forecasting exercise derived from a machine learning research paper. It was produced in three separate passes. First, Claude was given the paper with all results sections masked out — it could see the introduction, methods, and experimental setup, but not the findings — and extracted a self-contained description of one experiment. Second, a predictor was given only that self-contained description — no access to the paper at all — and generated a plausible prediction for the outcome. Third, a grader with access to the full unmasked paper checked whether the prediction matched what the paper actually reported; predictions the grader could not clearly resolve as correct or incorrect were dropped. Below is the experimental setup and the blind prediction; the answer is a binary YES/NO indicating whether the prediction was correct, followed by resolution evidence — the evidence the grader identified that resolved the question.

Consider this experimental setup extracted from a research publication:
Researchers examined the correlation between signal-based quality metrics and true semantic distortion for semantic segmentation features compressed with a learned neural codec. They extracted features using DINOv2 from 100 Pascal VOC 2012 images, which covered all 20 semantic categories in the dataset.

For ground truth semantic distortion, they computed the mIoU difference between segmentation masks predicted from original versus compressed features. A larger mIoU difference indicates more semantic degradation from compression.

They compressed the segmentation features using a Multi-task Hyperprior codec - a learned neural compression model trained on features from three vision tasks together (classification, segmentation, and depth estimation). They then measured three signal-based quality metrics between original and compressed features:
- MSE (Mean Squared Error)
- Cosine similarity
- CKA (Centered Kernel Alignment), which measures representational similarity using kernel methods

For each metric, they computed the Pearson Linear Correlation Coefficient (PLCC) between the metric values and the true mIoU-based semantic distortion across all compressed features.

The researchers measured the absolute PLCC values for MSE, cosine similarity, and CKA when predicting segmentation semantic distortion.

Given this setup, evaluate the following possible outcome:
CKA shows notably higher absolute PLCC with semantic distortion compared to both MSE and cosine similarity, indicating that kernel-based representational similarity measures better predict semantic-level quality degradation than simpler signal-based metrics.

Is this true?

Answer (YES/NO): NO